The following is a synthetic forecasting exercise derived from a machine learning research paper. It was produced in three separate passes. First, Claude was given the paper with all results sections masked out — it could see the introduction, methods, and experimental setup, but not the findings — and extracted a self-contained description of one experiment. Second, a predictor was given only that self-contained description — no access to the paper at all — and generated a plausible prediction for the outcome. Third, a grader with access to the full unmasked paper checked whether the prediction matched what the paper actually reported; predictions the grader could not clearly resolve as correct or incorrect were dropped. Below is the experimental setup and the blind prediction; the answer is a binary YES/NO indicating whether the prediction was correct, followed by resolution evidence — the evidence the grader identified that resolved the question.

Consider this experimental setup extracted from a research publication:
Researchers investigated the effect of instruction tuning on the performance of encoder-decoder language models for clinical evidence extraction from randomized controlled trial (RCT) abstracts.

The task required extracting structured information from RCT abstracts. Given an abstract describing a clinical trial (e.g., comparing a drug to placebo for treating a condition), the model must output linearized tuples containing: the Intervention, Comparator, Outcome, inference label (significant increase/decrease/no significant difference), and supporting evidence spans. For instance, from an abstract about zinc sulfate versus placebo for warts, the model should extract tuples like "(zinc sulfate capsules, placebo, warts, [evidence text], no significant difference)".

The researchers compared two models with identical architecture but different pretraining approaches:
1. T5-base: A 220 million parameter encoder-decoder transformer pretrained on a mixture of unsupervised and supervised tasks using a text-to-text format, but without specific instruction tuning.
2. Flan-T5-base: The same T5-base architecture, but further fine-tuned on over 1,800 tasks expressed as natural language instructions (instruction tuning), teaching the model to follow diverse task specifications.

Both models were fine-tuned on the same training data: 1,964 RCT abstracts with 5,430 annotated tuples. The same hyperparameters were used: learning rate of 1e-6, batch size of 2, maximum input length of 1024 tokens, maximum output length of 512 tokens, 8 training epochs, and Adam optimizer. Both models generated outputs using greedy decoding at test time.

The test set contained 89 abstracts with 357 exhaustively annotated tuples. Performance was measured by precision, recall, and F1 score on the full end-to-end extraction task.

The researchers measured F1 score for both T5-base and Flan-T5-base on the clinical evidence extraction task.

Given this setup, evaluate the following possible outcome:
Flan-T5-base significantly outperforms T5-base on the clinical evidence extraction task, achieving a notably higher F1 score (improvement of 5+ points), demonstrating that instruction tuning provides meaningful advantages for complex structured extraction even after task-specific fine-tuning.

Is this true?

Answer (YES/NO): YES